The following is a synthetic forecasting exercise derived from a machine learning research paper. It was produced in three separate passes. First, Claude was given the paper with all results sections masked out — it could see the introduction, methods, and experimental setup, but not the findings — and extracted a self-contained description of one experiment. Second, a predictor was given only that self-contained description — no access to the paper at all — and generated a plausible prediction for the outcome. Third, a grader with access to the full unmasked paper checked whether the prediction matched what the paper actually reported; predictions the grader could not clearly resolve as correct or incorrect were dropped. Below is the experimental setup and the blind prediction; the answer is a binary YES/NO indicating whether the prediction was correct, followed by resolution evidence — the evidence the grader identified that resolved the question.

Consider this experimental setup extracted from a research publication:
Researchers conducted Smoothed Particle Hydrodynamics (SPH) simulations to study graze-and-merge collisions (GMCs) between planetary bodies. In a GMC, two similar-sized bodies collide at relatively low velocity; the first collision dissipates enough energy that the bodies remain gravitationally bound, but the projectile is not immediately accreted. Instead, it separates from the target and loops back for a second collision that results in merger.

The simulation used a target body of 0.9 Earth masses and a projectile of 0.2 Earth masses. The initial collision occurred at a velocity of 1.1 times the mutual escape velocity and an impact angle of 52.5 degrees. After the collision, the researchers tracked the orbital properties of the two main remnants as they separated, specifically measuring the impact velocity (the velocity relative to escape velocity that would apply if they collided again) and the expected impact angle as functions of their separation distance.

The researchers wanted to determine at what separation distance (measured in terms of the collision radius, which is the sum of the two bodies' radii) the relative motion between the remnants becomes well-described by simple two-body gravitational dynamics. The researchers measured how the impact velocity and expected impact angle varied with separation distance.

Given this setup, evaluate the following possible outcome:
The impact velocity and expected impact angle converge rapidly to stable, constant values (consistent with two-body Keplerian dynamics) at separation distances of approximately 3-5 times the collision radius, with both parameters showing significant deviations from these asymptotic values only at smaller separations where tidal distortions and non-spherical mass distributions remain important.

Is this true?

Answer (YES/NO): NO